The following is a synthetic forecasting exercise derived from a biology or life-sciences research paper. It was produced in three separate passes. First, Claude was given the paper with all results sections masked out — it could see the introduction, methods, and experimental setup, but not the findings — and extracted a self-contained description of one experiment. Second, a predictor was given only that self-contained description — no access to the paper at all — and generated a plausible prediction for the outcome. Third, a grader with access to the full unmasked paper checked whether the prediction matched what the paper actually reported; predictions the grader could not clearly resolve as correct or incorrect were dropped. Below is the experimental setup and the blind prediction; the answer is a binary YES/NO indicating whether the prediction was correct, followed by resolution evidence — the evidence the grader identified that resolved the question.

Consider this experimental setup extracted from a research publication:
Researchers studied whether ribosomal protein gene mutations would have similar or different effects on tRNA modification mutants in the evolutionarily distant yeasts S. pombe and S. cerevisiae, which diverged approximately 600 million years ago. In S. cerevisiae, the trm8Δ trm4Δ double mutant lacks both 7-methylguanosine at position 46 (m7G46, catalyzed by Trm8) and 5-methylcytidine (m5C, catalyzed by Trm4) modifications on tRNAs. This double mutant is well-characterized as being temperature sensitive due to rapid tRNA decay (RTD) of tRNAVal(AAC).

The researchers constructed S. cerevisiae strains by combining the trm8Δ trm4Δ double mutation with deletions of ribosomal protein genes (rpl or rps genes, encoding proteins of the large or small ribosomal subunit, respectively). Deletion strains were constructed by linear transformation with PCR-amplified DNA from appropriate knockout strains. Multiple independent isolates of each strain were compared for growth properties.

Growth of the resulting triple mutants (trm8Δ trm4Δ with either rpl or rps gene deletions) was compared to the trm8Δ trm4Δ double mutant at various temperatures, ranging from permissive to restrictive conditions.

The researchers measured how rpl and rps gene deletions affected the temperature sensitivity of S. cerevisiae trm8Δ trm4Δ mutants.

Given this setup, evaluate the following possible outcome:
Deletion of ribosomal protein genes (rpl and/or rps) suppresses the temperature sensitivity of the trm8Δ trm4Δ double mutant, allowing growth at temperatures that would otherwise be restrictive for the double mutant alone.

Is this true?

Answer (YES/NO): NO